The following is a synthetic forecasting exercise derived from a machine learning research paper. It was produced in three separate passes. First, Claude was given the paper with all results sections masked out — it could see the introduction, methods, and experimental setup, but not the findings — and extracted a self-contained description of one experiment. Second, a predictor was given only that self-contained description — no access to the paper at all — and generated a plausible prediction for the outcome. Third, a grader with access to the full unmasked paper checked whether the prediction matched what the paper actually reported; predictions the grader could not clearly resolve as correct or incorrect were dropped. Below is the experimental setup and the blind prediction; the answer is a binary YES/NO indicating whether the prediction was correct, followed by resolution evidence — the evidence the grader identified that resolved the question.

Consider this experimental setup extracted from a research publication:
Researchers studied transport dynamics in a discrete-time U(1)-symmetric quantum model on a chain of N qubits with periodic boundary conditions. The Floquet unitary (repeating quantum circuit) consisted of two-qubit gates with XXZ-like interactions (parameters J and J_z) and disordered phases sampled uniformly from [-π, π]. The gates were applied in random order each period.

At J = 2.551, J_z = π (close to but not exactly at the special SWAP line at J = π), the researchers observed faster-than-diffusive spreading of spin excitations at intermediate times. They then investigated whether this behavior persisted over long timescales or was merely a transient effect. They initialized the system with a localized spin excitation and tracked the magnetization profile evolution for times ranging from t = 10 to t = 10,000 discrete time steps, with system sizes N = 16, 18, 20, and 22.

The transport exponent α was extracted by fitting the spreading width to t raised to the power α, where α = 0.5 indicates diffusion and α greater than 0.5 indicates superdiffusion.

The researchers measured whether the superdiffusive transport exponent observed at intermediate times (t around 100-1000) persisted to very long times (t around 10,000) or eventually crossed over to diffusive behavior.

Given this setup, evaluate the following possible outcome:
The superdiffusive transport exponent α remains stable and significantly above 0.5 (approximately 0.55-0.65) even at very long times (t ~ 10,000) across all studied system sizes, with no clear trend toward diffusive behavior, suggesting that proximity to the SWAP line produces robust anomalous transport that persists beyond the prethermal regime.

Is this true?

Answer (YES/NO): NO